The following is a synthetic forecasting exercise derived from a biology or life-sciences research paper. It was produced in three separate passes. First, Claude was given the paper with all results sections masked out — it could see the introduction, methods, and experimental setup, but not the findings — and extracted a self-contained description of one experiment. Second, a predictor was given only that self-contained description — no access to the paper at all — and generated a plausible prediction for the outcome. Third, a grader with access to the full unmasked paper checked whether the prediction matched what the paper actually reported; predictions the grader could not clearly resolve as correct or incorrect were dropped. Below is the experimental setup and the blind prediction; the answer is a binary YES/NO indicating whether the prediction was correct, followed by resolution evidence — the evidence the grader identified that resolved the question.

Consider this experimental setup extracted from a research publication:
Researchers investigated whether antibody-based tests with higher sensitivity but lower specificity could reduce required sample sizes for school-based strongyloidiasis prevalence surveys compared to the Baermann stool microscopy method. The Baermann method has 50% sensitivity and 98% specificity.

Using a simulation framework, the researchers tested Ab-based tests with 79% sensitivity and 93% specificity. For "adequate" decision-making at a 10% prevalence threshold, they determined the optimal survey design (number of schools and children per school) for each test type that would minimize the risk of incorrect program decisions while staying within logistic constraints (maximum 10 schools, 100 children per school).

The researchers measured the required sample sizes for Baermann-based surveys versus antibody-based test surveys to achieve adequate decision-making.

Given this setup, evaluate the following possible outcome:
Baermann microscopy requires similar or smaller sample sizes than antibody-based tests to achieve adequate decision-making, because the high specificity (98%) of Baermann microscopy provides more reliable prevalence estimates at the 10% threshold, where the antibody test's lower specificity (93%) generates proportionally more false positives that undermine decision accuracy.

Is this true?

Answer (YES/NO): NO